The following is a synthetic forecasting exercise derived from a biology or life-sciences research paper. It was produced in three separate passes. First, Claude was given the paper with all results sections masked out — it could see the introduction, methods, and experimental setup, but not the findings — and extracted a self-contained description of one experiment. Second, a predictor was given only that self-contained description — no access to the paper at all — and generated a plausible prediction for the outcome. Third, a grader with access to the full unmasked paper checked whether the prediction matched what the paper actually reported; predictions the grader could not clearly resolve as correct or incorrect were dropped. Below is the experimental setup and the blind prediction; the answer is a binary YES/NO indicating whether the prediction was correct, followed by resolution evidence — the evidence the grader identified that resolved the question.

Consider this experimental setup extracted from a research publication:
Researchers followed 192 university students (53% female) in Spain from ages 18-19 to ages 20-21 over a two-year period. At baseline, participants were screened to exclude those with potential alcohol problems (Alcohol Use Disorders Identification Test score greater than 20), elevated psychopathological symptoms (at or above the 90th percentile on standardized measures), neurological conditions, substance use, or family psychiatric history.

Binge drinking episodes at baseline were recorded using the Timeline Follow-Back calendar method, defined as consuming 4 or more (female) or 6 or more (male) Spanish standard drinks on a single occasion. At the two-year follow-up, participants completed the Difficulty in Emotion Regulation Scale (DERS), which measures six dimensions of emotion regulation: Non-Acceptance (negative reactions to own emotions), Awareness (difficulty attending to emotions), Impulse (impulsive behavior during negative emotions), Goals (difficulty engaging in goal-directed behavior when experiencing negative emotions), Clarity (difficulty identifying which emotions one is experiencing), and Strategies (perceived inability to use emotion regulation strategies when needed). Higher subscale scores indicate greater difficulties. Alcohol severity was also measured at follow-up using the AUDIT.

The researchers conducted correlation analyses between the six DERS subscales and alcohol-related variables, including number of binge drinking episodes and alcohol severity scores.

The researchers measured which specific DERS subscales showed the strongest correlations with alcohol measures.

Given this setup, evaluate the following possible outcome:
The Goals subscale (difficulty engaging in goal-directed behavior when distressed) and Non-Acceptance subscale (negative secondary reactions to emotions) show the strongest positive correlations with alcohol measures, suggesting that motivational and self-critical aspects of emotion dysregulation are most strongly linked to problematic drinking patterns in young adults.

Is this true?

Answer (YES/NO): NO